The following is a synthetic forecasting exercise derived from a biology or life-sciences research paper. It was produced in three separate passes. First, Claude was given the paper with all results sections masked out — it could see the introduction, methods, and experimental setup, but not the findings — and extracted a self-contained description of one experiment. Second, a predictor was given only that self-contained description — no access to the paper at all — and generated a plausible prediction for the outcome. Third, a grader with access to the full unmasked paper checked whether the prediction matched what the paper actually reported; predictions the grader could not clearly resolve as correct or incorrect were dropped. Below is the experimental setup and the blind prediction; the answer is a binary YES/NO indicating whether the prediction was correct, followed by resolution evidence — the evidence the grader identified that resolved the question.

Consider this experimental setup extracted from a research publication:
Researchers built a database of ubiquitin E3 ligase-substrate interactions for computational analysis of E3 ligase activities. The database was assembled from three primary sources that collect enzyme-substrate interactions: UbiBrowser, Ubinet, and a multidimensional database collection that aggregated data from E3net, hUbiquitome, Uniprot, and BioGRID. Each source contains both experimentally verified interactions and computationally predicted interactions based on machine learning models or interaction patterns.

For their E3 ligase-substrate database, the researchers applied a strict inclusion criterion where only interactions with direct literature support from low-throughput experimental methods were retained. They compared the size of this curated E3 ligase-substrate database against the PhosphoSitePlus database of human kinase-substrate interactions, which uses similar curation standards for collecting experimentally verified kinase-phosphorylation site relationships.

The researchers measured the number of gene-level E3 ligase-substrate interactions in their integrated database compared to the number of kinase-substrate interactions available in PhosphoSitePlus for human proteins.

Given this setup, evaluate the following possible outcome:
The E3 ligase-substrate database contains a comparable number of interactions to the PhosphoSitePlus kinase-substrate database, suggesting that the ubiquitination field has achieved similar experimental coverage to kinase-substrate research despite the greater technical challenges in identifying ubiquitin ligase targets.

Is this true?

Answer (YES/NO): NO